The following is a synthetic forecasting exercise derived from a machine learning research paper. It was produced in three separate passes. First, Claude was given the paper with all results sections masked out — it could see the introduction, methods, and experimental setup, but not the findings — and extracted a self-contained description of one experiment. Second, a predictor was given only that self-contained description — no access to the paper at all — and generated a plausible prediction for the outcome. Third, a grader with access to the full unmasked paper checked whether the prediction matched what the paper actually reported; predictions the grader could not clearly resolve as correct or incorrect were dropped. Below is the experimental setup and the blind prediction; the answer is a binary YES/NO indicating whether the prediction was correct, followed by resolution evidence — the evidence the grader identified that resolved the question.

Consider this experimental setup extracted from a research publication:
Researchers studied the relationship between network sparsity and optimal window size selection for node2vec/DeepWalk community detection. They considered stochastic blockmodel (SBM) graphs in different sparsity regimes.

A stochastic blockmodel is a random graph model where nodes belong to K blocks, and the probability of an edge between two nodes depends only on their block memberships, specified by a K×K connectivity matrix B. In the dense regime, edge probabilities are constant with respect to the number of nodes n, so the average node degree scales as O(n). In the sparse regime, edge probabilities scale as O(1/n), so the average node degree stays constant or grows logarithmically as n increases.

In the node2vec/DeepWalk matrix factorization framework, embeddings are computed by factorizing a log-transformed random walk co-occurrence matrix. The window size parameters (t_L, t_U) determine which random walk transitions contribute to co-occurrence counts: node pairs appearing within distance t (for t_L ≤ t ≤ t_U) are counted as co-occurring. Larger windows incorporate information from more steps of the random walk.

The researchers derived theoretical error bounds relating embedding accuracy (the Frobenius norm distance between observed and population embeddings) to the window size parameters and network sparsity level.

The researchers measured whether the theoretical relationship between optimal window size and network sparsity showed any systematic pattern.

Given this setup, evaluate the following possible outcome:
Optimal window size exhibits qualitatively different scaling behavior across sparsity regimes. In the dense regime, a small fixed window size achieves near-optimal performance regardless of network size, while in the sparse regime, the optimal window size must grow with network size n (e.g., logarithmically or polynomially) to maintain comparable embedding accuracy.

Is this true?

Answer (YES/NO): NO